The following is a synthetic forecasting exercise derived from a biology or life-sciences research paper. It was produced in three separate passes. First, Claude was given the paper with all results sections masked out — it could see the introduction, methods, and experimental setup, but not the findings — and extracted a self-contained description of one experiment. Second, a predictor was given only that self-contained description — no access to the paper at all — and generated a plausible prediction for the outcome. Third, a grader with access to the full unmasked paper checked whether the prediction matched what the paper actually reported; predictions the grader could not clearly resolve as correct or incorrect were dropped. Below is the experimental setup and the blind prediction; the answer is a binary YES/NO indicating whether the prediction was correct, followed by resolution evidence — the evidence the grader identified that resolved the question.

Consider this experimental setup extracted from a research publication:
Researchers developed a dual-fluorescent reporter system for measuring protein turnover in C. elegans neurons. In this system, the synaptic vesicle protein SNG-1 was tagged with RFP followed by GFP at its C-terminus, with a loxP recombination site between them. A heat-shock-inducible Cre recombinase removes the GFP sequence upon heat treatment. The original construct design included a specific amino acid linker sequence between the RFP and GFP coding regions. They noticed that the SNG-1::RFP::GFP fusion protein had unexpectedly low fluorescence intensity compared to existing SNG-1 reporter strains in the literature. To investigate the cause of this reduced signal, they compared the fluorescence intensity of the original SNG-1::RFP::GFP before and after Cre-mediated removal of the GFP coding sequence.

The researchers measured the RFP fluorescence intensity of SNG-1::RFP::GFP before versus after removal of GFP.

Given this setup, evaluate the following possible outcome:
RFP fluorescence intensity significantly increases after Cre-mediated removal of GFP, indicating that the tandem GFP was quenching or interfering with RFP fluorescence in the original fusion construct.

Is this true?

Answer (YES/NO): NO